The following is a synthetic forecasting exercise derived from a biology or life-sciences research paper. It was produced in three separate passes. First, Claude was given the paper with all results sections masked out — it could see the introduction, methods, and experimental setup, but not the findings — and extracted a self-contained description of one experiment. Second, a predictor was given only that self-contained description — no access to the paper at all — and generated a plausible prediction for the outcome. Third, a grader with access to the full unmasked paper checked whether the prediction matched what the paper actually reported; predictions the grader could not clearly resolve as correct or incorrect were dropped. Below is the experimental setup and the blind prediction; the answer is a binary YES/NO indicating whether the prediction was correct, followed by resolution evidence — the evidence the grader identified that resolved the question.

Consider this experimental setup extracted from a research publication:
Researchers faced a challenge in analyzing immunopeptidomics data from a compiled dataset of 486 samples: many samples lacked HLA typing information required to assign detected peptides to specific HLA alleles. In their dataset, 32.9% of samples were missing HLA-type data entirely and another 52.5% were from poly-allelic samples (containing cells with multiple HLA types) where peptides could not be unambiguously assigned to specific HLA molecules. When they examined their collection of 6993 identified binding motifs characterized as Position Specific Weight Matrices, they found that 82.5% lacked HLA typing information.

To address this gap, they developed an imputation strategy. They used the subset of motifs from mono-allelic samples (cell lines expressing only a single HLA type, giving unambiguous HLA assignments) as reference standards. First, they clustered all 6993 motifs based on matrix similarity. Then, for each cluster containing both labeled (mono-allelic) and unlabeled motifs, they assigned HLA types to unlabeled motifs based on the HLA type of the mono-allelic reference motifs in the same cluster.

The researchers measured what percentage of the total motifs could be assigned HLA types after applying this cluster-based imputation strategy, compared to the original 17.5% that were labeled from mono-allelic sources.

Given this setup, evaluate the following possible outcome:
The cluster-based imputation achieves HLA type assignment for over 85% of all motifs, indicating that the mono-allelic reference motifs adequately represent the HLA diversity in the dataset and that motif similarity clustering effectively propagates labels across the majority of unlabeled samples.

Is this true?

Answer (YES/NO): NO